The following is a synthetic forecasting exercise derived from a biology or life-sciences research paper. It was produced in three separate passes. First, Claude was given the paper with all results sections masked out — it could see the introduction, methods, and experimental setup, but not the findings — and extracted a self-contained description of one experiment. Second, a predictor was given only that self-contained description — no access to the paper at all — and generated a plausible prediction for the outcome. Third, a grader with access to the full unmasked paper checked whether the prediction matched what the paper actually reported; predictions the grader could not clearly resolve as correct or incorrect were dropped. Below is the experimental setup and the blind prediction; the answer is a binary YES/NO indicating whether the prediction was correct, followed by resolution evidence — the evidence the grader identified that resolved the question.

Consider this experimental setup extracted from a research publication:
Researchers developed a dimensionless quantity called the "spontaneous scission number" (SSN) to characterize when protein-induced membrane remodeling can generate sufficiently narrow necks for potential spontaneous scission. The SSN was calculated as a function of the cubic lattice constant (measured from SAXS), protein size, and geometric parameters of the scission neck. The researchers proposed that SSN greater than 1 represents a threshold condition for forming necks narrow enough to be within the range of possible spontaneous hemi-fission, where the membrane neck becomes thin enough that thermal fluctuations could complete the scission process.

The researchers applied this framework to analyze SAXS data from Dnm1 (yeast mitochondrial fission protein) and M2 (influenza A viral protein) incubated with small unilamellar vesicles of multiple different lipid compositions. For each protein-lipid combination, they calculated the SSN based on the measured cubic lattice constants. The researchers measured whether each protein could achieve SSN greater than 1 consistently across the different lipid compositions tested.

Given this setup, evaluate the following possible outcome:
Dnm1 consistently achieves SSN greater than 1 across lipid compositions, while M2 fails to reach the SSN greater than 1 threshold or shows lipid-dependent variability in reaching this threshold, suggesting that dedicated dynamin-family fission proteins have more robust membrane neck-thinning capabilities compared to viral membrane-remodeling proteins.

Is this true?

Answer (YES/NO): NO